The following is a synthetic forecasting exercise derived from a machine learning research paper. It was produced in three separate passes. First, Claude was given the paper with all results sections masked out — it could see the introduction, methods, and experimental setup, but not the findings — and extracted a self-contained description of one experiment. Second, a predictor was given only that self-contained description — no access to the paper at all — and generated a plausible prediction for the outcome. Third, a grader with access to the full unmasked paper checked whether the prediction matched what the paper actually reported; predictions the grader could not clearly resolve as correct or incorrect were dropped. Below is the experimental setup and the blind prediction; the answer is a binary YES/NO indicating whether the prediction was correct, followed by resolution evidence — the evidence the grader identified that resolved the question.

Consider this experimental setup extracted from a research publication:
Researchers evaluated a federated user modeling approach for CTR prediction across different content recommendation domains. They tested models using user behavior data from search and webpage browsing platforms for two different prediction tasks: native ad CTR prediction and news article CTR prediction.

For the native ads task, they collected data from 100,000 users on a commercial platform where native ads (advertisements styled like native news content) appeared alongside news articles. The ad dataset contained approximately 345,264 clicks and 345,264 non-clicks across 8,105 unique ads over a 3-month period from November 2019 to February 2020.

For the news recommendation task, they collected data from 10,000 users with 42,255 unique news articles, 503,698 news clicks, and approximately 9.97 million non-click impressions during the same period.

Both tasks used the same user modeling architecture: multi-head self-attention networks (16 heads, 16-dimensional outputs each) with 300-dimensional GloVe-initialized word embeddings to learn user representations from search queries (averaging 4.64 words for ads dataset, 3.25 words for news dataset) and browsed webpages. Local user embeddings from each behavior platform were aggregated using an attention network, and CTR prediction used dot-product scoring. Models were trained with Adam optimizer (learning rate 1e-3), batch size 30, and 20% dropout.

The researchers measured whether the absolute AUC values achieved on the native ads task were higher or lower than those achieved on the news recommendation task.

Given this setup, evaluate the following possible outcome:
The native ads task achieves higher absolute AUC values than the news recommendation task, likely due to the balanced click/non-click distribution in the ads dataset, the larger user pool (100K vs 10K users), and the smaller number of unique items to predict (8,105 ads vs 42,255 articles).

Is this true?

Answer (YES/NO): YES